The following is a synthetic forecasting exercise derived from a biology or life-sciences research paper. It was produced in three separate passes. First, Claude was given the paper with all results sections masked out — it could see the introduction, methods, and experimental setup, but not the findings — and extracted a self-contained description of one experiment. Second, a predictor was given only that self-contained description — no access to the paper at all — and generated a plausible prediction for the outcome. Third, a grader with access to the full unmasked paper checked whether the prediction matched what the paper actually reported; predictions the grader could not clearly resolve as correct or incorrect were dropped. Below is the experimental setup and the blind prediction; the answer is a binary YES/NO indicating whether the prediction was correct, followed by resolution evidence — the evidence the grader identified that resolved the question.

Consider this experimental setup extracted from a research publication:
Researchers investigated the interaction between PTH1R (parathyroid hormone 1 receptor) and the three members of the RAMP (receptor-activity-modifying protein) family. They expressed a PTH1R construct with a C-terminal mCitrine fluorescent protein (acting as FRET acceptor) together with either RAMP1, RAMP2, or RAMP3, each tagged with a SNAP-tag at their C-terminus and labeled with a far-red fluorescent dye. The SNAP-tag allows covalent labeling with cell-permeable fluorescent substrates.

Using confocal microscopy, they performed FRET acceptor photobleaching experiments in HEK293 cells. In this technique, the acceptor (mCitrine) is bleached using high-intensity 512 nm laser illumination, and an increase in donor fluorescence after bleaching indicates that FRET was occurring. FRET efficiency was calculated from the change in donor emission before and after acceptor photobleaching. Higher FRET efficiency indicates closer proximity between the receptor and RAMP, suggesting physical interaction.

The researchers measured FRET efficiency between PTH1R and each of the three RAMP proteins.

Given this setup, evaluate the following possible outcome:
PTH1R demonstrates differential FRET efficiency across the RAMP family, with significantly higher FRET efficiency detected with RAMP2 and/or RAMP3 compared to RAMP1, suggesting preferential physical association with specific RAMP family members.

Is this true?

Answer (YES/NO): NO